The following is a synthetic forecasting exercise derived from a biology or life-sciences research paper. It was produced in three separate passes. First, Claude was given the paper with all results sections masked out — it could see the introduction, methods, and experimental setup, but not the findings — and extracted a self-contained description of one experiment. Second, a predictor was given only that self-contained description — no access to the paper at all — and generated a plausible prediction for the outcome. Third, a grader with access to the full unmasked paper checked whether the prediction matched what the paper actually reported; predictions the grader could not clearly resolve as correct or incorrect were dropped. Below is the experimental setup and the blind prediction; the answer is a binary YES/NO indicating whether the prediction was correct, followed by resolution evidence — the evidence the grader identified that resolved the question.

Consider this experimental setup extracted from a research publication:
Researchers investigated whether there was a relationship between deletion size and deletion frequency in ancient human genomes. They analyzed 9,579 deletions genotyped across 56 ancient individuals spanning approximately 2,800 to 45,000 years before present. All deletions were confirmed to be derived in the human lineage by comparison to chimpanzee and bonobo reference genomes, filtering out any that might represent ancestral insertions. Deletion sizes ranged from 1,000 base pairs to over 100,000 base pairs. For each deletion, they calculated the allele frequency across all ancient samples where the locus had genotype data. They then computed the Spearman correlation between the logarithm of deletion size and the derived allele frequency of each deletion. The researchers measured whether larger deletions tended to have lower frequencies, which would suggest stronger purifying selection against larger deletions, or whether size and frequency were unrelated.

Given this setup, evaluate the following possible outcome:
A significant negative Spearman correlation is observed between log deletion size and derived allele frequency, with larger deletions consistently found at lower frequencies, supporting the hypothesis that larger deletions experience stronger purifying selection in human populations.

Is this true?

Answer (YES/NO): YES